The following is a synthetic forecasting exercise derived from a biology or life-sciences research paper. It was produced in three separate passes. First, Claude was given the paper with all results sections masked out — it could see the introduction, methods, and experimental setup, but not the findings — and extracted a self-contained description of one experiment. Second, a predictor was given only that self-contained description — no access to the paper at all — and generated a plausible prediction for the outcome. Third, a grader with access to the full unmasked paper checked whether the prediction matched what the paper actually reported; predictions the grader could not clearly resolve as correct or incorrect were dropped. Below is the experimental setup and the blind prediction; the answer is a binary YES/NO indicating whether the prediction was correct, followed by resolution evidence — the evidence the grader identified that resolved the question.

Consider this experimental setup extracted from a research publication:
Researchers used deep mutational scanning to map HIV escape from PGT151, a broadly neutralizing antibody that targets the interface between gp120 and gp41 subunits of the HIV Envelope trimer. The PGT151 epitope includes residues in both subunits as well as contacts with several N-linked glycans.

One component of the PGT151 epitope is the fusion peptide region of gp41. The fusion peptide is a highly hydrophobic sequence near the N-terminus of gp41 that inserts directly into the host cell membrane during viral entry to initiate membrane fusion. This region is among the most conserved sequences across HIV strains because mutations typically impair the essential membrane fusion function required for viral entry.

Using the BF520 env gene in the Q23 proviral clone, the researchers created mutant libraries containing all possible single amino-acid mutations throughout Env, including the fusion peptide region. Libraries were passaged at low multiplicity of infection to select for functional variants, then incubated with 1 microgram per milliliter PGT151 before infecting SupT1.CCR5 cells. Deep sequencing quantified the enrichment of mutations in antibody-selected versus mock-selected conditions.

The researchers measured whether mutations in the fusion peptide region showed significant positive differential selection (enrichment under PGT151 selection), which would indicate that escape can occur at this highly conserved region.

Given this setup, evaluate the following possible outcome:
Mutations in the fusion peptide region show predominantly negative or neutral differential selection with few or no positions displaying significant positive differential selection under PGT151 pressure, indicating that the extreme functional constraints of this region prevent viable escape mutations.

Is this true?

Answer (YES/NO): NO